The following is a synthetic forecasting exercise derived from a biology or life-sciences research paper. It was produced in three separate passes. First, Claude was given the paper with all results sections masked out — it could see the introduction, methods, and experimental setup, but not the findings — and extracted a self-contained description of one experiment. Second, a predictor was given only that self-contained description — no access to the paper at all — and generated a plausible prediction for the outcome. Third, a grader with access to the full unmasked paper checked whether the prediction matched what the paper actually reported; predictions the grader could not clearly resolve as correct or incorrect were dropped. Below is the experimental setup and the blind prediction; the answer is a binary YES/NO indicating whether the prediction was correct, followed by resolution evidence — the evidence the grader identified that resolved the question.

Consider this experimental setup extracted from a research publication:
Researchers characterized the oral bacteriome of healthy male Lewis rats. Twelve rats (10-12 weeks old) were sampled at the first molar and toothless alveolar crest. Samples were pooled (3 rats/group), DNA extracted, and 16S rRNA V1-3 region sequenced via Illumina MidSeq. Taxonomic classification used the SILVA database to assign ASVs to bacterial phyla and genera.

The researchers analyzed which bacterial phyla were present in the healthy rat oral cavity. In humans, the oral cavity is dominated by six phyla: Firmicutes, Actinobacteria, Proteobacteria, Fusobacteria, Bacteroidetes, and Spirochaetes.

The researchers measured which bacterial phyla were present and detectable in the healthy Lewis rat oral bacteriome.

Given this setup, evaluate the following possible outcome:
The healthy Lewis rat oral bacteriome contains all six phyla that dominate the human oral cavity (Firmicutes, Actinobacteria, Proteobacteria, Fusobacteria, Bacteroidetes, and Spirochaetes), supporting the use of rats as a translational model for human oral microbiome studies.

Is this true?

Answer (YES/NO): NO